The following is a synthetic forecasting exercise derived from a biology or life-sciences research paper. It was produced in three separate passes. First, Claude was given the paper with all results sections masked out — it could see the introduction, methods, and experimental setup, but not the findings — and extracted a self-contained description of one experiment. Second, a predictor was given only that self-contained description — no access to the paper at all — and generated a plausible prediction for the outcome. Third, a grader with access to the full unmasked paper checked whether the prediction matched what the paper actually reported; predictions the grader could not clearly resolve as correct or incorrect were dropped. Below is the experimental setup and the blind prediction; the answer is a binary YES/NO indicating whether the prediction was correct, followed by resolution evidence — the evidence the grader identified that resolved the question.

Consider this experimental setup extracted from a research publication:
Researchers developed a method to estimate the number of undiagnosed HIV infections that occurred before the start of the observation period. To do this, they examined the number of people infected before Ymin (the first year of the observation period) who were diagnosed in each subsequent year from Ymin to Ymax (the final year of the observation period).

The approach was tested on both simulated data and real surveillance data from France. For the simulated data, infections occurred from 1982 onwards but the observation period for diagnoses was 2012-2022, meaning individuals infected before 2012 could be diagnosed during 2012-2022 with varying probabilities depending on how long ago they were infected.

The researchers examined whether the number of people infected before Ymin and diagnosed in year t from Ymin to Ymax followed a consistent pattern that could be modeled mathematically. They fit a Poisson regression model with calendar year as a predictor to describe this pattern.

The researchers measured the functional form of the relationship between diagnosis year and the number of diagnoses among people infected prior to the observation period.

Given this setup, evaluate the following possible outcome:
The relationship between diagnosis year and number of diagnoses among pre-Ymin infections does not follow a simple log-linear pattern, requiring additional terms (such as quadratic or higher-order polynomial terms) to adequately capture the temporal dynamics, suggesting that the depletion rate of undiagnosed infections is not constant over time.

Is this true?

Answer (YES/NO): NO